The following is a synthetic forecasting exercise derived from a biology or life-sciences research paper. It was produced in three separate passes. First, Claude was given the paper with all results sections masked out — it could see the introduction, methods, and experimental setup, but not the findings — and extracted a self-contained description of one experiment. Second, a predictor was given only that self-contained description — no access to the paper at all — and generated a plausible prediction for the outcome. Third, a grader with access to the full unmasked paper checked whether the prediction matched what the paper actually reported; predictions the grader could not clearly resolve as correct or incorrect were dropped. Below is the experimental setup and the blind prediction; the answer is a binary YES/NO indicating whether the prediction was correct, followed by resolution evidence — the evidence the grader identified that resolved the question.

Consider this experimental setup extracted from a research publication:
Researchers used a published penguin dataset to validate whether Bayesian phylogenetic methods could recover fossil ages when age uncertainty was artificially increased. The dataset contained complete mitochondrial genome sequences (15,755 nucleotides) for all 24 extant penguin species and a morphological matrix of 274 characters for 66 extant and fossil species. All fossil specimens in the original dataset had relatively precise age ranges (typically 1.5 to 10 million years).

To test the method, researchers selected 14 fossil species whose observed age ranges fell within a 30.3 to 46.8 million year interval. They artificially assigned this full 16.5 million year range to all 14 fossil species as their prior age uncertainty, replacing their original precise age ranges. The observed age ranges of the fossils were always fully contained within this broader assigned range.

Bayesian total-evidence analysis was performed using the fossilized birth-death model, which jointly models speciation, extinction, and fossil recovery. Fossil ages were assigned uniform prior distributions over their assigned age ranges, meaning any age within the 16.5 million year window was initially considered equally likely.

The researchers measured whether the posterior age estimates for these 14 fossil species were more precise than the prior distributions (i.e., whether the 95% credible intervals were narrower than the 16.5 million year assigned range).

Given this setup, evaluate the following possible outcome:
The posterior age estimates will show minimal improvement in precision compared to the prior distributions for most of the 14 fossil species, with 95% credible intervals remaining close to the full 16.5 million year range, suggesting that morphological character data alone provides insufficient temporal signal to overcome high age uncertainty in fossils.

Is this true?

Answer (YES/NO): NO